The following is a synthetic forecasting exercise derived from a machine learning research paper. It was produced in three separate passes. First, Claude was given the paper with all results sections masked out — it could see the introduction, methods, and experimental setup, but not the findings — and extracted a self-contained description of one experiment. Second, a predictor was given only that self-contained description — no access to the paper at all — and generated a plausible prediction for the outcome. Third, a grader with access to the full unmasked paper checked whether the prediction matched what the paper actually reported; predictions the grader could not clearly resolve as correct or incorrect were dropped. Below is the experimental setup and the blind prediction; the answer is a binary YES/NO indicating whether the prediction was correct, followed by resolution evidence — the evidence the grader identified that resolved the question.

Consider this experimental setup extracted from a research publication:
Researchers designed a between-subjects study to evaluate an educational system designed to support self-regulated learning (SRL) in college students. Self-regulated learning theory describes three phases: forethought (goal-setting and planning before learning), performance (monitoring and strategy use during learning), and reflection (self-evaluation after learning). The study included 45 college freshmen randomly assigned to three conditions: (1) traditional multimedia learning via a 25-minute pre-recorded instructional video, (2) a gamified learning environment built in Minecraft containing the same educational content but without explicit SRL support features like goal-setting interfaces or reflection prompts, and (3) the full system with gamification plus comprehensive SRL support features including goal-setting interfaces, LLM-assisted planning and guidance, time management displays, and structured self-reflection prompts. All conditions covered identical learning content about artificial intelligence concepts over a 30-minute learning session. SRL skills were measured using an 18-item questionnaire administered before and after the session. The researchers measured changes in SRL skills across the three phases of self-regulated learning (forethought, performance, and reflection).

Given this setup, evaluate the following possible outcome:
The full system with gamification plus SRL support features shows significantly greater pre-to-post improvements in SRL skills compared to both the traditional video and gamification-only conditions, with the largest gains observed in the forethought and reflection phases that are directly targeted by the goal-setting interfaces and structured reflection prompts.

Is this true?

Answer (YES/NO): NO